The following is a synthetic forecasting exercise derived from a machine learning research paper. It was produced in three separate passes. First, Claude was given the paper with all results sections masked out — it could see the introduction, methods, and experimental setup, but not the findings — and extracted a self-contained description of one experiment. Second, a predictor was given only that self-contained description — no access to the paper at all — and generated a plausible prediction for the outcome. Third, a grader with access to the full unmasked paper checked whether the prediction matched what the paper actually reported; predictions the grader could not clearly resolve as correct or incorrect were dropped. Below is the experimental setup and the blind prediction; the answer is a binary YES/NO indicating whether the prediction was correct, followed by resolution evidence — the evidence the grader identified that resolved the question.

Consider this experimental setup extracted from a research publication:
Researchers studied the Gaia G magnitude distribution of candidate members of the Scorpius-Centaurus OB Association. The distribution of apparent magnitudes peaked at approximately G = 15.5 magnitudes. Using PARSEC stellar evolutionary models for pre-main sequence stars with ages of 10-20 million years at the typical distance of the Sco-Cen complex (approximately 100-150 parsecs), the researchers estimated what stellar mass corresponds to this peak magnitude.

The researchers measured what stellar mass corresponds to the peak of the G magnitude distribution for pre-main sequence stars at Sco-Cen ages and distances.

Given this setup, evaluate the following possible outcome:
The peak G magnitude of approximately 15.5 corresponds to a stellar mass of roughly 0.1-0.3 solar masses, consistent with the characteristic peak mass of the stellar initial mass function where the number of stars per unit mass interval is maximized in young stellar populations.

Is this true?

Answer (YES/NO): YES